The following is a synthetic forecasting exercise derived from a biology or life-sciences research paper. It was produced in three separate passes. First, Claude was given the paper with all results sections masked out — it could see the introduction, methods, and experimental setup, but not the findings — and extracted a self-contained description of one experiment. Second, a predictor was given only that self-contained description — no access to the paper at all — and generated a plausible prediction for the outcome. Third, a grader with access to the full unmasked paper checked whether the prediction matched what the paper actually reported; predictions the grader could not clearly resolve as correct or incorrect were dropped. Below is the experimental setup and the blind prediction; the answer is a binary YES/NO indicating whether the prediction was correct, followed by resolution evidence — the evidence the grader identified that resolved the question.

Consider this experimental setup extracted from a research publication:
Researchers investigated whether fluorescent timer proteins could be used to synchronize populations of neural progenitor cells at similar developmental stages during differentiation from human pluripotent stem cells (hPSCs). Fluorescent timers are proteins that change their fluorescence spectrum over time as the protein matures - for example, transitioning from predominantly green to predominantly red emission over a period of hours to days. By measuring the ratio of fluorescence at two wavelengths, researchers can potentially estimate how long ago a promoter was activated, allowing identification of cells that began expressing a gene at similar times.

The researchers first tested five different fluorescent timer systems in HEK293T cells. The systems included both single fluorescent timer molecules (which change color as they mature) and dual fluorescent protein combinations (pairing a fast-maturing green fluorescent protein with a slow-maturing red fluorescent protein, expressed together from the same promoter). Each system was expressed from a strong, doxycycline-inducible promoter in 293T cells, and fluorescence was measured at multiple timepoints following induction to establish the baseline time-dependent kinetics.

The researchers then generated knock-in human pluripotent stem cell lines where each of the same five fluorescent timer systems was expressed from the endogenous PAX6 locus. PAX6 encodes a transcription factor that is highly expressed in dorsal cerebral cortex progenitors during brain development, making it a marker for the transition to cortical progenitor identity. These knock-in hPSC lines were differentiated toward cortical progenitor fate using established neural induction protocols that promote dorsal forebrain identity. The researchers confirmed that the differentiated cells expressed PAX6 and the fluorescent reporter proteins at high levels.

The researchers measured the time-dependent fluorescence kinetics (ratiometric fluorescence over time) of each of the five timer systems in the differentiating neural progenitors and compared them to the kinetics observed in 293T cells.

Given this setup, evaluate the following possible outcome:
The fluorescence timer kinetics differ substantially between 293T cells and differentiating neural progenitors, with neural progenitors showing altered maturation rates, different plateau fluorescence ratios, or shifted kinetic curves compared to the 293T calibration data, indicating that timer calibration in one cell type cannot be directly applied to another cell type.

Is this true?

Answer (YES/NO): YES